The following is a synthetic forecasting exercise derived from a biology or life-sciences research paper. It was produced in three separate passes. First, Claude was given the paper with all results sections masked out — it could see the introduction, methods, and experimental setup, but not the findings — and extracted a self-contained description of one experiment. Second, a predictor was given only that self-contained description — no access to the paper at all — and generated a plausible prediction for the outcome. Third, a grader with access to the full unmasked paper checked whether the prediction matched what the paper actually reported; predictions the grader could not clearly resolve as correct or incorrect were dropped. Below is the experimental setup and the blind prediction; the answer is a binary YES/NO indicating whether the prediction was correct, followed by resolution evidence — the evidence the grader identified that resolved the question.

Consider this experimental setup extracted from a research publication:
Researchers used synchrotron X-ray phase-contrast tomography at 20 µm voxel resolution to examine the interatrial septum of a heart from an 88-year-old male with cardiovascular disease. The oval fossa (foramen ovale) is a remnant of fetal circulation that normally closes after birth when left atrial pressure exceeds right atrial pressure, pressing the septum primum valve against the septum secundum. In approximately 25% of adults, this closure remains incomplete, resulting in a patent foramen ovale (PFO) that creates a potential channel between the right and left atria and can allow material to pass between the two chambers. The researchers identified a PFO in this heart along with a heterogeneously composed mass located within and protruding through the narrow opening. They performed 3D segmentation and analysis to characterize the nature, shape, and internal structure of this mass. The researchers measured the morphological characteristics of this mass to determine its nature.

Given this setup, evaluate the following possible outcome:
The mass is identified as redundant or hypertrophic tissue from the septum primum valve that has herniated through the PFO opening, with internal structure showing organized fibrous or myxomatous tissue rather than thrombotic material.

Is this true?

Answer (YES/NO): NO